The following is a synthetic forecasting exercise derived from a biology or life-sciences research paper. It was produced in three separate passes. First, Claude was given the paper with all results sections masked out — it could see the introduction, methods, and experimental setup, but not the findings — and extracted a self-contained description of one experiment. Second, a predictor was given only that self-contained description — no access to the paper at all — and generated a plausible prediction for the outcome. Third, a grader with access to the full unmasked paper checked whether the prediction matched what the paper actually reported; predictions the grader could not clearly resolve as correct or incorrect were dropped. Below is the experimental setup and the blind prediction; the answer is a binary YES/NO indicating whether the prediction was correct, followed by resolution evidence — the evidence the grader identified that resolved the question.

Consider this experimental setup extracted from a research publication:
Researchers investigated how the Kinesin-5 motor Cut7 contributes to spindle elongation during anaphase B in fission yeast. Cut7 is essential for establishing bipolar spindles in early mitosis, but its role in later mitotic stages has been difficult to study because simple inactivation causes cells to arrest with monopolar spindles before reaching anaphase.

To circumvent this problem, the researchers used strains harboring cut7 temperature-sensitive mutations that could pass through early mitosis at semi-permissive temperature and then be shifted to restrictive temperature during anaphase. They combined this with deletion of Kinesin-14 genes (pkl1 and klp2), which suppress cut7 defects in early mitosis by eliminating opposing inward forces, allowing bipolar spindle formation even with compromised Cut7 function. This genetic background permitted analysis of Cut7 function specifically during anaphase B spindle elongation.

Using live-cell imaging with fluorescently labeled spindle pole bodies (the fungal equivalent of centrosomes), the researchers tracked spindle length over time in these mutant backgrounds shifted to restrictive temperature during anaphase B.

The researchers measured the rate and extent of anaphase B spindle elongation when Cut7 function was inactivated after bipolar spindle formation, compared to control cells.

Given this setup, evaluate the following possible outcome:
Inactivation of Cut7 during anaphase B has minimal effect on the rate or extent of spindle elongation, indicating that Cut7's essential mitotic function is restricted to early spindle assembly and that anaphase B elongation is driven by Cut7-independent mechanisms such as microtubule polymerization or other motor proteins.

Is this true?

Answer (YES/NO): NO